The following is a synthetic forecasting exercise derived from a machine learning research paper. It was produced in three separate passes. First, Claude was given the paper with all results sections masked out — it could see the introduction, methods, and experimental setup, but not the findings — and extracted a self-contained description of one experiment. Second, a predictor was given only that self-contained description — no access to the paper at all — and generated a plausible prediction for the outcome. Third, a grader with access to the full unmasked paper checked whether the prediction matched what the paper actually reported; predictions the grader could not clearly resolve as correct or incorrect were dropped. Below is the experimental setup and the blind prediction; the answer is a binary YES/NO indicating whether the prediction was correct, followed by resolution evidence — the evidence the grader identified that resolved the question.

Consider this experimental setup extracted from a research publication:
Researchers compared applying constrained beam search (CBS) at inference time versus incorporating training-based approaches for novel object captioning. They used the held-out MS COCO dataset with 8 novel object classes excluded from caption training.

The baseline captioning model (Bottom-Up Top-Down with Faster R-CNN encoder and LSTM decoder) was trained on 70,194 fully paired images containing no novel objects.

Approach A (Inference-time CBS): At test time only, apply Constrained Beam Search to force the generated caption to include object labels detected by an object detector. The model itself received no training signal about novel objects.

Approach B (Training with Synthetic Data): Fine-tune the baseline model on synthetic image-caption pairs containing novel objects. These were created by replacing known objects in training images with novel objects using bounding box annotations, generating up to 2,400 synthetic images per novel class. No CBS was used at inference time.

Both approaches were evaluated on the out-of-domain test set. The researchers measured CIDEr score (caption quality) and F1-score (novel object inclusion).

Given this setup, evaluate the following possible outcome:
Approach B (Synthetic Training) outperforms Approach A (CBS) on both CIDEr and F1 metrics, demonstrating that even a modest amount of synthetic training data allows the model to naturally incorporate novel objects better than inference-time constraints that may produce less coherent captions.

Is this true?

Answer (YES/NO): YES